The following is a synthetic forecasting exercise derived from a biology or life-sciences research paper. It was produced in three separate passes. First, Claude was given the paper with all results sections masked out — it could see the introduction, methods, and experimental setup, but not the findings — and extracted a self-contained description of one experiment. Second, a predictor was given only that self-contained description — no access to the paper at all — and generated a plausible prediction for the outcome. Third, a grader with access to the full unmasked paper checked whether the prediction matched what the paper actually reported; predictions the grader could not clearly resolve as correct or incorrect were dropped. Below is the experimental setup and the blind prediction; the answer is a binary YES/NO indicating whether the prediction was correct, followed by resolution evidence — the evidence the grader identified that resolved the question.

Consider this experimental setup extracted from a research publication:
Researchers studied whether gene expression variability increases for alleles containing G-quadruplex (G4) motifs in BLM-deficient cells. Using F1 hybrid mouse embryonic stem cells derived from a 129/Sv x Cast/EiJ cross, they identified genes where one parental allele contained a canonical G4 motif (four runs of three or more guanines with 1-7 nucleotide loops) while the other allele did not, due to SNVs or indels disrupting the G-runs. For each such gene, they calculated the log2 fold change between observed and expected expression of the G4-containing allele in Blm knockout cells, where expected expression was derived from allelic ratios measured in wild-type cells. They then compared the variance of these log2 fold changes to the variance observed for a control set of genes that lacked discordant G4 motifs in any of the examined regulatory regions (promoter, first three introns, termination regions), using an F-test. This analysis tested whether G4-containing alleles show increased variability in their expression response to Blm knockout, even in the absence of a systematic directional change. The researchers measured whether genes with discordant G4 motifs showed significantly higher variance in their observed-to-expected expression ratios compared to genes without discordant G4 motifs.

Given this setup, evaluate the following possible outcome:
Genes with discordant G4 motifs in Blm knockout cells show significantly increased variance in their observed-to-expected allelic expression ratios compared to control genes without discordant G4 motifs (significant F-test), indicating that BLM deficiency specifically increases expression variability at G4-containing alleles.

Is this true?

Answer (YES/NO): NO